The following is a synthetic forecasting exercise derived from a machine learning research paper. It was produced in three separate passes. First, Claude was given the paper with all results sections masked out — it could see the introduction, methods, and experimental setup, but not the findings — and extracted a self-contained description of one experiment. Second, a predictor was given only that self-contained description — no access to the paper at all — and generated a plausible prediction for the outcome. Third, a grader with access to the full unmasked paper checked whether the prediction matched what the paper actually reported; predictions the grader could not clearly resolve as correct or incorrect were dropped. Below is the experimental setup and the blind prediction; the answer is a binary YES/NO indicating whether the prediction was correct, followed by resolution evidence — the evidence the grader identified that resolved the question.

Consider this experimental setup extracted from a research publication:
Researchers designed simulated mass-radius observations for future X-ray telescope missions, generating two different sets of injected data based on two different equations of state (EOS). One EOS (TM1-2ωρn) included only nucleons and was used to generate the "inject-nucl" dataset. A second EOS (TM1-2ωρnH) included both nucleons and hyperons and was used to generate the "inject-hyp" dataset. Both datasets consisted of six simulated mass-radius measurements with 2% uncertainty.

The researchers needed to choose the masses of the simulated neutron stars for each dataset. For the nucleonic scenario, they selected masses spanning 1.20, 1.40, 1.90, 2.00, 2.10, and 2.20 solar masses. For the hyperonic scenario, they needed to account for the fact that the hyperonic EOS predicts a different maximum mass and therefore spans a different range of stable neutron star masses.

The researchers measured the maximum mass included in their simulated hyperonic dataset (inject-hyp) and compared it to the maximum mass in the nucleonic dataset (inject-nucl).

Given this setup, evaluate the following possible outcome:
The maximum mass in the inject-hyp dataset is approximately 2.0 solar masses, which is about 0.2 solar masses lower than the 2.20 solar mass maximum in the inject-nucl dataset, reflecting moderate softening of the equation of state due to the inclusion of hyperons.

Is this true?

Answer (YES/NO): NO